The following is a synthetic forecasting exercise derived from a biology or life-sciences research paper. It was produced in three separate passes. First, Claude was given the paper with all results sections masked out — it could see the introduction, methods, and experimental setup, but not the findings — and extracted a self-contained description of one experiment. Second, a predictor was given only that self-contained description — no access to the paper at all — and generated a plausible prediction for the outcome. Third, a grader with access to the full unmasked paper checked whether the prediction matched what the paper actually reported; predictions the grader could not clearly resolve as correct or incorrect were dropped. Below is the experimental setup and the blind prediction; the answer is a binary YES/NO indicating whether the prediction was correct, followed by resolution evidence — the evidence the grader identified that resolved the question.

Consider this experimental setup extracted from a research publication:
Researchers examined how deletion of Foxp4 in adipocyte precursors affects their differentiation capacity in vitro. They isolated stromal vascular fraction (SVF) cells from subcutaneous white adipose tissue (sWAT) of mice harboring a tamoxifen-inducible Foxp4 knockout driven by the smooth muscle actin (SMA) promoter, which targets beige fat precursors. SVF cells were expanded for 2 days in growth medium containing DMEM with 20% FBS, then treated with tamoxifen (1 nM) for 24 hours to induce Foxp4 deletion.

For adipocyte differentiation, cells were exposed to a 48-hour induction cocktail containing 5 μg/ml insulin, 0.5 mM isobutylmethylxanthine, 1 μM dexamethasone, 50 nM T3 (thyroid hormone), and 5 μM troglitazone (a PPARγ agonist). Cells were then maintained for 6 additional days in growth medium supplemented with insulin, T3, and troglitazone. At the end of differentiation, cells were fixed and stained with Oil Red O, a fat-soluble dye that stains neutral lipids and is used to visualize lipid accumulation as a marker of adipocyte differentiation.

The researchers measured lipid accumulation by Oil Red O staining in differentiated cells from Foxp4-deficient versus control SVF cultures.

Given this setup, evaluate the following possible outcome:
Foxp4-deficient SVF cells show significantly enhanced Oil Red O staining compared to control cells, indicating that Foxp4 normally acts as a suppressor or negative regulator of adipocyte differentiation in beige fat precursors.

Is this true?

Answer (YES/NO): NO